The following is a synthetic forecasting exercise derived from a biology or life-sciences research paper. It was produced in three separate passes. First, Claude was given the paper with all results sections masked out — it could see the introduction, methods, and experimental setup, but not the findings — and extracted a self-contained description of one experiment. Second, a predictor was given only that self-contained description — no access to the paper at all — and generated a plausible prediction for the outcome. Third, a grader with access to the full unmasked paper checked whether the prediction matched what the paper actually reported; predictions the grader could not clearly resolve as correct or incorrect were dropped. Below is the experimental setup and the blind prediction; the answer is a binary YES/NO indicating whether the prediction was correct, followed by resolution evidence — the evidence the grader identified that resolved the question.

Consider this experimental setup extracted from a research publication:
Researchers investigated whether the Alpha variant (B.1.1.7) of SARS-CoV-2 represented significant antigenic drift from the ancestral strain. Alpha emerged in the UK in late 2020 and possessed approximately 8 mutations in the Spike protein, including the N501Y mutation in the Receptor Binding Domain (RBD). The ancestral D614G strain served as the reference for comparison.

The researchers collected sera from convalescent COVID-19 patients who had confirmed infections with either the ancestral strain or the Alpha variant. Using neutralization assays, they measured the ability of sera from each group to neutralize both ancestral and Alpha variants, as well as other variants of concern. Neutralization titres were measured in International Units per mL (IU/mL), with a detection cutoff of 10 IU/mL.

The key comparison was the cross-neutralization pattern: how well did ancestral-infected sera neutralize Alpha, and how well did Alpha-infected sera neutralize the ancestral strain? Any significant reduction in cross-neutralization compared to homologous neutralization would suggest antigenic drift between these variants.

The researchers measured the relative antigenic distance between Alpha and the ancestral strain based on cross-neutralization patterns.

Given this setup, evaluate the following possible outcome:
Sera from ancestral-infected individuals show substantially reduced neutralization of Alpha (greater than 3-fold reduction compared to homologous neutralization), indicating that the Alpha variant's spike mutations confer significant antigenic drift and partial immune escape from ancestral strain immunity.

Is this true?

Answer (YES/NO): NO